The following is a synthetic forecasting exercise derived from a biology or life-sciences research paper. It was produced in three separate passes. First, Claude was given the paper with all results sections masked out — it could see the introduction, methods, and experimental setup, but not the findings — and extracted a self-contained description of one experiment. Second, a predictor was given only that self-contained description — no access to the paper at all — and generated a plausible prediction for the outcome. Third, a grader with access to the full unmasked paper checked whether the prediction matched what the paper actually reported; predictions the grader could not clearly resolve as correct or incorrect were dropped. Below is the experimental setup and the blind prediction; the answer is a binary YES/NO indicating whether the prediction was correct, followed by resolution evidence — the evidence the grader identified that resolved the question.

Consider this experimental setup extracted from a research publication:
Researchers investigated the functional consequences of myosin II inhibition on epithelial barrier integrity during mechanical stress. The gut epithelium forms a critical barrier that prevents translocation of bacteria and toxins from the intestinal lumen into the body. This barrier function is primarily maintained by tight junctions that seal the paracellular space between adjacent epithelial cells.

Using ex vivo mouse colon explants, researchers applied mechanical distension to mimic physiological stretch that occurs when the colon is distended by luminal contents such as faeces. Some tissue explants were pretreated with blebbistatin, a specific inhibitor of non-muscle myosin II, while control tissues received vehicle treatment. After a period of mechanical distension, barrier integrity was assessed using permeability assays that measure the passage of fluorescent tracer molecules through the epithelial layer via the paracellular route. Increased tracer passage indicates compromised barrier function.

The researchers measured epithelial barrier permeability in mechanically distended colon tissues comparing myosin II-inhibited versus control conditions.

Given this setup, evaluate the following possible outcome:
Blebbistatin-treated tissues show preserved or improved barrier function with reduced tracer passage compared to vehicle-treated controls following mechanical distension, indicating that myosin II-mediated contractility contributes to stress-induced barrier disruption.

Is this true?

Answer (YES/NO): NO